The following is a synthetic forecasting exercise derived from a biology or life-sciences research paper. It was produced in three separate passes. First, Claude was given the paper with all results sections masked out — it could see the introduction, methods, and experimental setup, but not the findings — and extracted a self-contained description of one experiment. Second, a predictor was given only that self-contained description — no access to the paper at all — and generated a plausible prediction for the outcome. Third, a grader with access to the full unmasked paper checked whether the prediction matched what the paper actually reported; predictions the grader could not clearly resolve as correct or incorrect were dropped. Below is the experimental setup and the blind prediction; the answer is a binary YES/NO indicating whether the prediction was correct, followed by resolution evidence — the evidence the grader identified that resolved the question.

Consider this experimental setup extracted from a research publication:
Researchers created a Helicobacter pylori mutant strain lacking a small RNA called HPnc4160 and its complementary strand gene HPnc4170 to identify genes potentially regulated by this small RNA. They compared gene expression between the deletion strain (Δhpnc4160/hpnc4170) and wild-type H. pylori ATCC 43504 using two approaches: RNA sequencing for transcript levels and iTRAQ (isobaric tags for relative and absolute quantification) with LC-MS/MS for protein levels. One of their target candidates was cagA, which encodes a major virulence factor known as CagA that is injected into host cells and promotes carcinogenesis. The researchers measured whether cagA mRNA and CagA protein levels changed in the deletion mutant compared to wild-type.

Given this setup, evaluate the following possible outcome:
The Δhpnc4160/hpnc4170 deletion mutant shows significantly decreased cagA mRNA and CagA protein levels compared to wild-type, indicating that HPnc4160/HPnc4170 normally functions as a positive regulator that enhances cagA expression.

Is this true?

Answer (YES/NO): NO